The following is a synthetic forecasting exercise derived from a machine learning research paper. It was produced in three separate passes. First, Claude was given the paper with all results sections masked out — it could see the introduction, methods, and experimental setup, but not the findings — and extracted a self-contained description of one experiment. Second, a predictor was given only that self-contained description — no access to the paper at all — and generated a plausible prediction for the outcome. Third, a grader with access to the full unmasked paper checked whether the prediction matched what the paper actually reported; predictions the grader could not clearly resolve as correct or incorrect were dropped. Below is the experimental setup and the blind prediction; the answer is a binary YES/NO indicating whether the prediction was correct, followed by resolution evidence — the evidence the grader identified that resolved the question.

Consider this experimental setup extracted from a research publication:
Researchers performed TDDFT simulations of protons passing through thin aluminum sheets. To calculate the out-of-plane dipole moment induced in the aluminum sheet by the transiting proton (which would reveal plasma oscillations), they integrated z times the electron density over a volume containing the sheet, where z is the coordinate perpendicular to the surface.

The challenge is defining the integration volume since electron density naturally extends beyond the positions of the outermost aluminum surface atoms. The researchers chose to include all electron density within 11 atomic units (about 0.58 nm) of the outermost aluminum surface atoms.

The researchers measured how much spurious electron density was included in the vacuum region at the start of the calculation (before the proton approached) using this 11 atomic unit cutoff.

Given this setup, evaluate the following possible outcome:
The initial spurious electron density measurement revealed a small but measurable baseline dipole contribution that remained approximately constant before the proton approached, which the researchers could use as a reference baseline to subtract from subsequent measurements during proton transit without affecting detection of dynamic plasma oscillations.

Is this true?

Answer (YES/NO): NO